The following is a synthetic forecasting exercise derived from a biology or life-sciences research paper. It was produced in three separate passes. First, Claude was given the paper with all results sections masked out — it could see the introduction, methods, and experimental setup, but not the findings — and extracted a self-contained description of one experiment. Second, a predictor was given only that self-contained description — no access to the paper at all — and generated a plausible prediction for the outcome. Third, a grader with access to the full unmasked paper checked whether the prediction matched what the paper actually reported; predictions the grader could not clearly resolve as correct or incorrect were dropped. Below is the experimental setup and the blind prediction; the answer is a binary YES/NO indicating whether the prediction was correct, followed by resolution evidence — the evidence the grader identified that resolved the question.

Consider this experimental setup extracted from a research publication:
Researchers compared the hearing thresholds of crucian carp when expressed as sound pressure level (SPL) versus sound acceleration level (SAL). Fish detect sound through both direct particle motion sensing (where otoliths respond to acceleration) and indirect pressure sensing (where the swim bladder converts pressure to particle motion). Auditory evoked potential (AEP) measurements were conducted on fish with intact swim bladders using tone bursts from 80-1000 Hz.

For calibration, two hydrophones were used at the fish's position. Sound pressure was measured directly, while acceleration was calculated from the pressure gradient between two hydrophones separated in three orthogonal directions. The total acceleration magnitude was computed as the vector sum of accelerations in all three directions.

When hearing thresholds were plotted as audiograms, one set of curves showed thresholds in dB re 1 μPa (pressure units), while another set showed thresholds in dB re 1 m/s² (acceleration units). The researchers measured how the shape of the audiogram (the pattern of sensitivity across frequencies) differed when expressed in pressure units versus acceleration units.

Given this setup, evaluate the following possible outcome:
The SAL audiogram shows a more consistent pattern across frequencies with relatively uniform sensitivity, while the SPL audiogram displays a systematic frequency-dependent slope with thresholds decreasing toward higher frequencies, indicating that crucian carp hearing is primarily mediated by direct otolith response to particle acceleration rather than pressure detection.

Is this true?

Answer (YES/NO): NO